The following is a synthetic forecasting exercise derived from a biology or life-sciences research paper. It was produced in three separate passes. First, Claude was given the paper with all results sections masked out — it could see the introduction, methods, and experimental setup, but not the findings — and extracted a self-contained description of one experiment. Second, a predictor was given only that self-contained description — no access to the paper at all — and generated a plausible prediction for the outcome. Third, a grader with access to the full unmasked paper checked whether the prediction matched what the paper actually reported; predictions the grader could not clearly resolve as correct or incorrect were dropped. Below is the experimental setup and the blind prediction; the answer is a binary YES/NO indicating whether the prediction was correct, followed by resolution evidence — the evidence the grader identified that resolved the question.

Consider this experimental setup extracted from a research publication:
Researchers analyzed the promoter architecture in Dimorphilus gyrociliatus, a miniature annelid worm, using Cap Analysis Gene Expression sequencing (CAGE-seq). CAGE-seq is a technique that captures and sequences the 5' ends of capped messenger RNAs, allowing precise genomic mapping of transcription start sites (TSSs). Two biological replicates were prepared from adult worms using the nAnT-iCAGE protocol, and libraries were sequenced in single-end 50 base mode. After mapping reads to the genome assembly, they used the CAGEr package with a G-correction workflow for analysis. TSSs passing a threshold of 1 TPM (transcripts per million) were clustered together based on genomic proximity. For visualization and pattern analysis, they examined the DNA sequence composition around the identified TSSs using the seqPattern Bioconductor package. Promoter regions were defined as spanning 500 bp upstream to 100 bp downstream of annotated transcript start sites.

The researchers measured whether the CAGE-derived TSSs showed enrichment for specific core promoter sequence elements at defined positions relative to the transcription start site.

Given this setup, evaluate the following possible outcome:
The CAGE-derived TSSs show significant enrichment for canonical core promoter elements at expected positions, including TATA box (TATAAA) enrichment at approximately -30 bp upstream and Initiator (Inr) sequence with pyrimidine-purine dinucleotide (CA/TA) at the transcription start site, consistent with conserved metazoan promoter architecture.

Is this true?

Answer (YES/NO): YES